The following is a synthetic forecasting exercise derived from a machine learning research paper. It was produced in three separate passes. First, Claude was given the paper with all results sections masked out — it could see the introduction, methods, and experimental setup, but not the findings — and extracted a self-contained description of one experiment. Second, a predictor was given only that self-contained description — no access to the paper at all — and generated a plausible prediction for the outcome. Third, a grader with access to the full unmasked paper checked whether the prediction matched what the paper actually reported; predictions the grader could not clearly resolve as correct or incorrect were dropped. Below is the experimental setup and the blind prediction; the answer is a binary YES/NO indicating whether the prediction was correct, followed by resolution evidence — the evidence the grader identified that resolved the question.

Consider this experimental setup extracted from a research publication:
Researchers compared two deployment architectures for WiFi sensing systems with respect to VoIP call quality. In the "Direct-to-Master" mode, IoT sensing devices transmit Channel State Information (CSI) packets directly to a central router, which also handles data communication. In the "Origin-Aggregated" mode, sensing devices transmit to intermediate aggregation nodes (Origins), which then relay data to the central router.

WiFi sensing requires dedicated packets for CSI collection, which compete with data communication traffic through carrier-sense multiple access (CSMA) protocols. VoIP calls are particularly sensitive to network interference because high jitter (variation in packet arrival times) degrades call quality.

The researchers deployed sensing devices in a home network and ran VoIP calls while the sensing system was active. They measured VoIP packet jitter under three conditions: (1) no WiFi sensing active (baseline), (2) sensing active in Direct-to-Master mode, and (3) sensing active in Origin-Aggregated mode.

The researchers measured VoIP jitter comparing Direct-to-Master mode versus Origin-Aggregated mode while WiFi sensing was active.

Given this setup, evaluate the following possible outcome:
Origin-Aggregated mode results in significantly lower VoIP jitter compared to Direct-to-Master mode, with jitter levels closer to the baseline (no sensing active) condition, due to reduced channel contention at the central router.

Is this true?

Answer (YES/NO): YES